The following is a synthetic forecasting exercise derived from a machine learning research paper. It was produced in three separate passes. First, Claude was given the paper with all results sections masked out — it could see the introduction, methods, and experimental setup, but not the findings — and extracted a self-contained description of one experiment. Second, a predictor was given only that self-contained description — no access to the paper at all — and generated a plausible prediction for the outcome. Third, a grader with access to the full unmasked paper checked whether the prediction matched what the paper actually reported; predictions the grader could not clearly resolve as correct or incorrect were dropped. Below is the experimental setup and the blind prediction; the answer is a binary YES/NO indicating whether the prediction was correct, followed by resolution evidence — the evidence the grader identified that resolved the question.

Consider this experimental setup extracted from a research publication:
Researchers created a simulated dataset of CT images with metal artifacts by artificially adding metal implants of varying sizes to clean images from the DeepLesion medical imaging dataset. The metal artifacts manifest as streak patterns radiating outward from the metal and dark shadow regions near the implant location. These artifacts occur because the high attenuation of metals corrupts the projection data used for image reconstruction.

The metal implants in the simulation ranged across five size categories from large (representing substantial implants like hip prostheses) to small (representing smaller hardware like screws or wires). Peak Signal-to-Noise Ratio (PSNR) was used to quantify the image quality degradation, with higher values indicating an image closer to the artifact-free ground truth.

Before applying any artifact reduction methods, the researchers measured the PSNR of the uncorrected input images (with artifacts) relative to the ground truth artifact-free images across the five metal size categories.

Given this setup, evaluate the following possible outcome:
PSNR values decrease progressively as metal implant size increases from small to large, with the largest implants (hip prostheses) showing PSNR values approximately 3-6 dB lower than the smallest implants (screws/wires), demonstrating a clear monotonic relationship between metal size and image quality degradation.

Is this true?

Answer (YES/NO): YES